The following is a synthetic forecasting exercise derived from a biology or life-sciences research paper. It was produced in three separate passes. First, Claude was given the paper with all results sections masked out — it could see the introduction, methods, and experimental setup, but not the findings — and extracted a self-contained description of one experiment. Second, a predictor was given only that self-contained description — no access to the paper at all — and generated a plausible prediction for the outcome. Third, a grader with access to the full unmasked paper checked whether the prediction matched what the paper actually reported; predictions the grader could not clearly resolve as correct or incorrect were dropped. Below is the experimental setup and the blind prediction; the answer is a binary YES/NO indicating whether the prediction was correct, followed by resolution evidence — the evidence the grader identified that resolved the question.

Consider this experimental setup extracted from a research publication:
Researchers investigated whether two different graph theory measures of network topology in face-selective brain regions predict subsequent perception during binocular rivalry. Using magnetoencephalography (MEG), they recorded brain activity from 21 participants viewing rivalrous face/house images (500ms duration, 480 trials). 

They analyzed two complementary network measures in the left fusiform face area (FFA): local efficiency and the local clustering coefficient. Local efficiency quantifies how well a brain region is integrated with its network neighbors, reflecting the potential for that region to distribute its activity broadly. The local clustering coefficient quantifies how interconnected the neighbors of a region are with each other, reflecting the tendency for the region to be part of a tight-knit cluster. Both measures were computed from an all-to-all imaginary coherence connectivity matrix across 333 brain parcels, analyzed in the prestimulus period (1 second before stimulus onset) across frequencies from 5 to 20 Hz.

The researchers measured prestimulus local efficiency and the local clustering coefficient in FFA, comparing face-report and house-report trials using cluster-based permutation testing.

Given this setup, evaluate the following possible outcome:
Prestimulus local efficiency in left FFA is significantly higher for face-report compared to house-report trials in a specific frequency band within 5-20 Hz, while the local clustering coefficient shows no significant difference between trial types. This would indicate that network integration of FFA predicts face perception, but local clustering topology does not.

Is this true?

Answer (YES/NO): NO